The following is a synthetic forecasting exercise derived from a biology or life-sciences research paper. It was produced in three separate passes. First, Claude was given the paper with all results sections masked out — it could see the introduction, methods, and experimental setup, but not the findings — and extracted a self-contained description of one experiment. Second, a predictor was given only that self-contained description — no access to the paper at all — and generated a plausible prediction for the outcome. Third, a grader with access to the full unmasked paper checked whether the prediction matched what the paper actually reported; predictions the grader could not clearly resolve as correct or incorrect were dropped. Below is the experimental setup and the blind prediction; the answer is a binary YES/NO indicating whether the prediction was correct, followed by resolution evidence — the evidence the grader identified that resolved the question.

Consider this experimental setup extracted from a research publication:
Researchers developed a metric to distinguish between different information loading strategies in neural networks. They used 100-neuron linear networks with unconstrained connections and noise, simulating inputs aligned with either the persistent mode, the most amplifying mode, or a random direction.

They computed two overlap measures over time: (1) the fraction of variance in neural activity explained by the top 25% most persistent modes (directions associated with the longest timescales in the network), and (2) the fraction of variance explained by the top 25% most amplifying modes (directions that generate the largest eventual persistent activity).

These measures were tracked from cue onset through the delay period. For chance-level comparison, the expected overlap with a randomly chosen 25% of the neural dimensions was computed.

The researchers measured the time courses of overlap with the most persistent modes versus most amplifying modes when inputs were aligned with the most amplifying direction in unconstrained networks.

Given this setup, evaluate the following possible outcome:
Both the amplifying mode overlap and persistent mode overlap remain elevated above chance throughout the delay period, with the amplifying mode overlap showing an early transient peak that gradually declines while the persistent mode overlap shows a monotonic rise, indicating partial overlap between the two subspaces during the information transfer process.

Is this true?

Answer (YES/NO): NO